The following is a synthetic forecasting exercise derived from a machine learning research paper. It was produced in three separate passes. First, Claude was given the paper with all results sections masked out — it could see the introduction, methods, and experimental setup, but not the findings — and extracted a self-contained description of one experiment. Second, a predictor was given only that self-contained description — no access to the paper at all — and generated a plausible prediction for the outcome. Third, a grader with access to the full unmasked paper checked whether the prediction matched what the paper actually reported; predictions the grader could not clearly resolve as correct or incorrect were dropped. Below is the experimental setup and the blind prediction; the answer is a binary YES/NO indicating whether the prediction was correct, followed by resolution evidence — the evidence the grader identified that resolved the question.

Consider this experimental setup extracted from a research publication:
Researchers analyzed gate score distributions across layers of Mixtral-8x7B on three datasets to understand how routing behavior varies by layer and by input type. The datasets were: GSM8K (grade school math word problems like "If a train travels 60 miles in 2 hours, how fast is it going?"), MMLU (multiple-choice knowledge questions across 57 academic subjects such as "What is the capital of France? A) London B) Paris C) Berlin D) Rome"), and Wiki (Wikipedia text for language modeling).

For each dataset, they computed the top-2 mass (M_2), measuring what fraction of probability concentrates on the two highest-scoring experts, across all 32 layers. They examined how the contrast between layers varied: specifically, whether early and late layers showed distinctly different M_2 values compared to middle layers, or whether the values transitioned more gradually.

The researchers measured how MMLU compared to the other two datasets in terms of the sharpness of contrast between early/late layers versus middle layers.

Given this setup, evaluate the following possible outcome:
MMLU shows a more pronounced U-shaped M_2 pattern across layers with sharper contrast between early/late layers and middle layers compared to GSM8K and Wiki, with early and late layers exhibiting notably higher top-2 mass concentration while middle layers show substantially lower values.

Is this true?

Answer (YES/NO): YES